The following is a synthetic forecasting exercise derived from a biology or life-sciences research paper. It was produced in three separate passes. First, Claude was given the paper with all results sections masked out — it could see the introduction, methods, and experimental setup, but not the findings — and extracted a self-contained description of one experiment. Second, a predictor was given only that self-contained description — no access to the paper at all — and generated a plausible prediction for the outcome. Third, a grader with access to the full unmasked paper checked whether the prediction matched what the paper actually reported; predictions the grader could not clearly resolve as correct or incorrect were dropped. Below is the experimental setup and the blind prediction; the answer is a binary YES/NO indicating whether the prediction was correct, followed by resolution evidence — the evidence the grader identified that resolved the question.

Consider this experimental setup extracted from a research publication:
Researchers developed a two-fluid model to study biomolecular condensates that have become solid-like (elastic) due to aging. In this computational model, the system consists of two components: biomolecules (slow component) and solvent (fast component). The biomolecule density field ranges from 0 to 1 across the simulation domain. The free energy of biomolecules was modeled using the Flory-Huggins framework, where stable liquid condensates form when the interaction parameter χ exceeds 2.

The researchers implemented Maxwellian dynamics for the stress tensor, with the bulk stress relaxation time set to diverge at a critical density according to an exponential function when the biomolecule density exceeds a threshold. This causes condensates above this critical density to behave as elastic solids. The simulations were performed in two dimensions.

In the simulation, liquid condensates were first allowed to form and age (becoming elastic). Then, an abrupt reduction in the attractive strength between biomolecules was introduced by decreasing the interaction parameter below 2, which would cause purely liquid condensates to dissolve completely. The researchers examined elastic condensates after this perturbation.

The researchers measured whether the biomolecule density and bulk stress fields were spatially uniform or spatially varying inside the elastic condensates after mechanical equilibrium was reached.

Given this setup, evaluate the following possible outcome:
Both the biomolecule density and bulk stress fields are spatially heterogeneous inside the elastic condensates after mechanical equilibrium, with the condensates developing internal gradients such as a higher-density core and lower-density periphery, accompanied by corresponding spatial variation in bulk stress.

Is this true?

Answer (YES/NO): NO